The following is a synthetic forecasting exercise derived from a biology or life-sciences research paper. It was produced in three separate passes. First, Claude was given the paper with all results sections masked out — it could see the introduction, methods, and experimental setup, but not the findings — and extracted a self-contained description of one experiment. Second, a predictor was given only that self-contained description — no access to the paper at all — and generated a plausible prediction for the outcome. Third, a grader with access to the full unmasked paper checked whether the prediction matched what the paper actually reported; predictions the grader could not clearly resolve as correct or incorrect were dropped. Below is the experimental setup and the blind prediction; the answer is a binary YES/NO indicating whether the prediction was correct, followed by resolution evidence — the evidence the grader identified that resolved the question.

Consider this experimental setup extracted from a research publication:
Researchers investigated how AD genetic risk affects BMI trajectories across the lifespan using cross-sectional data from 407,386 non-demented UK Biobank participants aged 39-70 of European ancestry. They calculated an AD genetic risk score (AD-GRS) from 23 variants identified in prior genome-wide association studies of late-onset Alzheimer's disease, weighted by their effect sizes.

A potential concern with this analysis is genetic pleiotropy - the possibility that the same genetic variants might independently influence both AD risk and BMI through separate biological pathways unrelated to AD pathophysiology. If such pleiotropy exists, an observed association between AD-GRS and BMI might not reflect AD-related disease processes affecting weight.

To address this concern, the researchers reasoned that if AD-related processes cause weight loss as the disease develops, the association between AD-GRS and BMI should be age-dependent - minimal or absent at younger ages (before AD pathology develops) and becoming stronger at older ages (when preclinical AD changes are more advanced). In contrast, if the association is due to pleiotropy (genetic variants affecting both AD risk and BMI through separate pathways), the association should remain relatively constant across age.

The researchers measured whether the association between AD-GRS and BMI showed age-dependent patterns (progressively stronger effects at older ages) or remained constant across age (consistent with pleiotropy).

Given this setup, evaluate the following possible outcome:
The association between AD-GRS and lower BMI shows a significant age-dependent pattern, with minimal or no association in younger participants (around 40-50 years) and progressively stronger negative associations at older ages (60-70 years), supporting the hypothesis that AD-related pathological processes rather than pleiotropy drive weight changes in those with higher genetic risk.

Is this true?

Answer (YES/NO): YES